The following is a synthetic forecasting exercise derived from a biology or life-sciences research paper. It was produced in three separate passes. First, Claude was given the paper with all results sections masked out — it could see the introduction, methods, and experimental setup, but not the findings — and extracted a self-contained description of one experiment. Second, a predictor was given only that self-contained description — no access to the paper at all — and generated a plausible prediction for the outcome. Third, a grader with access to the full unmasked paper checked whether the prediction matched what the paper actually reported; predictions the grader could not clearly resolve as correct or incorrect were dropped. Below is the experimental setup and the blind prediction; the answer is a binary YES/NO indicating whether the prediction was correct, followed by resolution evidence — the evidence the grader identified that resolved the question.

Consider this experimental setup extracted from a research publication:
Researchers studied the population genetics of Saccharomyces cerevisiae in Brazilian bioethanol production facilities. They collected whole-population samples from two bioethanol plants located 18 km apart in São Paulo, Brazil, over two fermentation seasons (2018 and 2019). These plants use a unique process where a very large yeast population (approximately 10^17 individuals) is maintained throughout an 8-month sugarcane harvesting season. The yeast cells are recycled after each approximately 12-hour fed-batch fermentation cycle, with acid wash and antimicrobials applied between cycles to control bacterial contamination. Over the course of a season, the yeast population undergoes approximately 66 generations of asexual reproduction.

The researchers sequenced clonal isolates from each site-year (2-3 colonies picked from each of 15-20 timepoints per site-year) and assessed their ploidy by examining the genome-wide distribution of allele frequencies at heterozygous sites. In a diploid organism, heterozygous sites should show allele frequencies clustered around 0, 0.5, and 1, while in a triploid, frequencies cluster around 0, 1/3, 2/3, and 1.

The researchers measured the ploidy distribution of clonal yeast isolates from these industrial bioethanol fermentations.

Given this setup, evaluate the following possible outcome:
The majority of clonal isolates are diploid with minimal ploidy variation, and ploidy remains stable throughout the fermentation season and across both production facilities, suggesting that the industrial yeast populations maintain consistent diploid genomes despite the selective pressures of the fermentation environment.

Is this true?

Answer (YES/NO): NO